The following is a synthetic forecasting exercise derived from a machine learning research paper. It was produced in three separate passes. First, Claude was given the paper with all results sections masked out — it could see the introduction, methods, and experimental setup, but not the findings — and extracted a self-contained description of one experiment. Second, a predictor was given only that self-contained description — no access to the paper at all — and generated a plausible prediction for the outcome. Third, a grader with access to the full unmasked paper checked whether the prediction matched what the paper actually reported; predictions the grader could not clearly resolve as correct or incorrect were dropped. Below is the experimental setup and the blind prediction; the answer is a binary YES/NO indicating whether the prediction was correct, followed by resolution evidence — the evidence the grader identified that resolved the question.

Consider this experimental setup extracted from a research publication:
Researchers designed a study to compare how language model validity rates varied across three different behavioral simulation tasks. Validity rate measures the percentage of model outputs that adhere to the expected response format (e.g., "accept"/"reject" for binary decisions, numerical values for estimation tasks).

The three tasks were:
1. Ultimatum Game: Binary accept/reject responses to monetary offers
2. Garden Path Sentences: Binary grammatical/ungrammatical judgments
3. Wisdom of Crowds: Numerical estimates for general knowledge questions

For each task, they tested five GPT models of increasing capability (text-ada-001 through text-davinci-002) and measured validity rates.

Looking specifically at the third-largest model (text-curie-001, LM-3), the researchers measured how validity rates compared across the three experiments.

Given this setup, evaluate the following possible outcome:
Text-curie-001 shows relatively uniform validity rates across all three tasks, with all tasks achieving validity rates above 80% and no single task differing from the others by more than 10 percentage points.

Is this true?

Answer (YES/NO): NO